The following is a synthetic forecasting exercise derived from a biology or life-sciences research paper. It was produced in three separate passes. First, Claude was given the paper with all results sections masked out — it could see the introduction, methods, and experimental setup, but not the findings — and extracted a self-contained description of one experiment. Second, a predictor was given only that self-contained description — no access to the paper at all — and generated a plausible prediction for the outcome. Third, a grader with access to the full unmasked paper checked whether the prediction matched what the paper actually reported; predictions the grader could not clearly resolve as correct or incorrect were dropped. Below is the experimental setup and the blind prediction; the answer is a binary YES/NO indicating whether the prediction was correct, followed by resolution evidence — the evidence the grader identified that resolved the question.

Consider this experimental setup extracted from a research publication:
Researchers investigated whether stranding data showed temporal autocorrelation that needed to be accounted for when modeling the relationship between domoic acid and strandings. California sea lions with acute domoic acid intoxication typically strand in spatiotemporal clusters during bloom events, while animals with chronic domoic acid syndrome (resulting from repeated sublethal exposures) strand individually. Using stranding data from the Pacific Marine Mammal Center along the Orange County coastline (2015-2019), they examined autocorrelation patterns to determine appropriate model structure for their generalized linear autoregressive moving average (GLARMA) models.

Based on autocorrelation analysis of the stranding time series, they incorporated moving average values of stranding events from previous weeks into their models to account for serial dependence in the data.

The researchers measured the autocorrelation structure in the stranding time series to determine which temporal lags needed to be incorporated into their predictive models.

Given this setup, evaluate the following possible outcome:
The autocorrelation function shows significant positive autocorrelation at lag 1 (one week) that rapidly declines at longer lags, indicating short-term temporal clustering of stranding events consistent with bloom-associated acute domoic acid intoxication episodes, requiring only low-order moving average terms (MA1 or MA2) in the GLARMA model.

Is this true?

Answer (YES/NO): NO